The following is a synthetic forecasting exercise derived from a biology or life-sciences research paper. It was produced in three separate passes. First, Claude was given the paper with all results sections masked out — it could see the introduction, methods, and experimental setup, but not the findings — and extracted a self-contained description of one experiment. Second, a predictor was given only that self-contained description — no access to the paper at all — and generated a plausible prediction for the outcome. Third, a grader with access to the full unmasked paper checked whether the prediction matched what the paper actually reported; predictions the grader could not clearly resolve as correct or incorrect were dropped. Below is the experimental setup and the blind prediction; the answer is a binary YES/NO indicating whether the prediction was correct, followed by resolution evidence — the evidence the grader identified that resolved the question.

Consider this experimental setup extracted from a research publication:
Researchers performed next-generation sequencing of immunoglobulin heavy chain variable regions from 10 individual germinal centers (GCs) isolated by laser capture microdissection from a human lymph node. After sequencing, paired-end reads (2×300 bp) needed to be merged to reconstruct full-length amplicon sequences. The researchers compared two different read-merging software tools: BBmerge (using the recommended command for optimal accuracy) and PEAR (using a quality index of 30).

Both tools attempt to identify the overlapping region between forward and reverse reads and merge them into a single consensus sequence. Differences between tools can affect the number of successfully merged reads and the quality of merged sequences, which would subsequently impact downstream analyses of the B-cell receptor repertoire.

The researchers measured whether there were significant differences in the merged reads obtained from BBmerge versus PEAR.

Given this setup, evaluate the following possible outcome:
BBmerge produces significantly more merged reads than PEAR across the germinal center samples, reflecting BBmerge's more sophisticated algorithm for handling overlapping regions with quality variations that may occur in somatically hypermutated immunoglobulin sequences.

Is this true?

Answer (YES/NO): NO